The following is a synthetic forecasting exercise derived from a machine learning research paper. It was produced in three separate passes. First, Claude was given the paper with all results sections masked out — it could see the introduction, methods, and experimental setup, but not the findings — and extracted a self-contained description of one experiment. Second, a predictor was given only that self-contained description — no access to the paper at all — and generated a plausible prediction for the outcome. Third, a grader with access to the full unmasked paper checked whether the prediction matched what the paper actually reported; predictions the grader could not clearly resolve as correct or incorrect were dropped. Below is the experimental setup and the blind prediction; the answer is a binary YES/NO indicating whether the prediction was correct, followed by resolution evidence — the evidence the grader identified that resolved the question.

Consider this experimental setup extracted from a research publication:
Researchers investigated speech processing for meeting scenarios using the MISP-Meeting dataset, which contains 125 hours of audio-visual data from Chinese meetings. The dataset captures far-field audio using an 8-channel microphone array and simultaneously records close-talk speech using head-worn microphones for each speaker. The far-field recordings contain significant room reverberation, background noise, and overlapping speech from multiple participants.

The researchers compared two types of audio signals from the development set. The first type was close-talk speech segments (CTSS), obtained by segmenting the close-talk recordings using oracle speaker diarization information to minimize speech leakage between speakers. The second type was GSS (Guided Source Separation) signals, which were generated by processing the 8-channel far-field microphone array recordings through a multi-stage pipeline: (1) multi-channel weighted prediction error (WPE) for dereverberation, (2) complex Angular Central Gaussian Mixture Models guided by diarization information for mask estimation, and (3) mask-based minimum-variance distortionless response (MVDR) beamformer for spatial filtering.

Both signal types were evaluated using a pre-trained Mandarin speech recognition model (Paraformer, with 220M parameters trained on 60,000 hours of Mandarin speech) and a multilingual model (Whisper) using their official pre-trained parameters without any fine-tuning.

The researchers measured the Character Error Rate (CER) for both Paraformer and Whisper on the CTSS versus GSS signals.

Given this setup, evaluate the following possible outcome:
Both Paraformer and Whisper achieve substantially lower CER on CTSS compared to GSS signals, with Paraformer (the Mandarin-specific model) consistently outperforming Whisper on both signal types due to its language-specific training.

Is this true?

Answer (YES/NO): YES